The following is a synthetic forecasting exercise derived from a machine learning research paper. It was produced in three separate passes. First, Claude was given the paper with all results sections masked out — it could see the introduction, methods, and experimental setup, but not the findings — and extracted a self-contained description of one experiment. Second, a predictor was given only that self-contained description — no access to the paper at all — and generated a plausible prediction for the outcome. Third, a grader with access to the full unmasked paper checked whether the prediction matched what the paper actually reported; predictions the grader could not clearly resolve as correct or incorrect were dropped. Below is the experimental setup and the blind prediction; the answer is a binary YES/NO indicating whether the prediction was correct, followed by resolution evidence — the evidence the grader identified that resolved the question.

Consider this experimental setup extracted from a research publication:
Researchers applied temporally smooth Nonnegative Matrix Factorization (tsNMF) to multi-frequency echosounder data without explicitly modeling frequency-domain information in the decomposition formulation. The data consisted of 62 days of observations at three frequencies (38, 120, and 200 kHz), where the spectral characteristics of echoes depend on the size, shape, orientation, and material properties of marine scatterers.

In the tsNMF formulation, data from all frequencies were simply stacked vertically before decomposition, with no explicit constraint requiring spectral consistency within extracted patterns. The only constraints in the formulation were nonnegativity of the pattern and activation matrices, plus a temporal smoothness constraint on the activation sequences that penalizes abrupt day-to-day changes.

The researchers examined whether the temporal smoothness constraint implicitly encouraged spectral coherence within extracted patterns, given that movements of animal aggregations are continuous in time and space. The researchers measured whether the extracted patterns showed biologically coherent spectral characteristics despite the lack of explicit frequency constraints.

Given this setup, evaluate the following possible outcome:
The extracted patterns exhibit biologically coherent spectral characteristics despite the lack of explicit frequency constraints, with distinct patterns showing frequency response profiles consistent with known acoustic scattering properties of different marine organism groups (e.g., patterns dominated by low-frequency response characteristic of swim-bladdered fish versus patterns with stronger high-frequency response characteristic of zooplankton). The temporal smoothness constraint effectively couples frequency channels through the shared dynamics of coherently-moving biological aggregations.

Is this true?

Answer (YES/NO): YES